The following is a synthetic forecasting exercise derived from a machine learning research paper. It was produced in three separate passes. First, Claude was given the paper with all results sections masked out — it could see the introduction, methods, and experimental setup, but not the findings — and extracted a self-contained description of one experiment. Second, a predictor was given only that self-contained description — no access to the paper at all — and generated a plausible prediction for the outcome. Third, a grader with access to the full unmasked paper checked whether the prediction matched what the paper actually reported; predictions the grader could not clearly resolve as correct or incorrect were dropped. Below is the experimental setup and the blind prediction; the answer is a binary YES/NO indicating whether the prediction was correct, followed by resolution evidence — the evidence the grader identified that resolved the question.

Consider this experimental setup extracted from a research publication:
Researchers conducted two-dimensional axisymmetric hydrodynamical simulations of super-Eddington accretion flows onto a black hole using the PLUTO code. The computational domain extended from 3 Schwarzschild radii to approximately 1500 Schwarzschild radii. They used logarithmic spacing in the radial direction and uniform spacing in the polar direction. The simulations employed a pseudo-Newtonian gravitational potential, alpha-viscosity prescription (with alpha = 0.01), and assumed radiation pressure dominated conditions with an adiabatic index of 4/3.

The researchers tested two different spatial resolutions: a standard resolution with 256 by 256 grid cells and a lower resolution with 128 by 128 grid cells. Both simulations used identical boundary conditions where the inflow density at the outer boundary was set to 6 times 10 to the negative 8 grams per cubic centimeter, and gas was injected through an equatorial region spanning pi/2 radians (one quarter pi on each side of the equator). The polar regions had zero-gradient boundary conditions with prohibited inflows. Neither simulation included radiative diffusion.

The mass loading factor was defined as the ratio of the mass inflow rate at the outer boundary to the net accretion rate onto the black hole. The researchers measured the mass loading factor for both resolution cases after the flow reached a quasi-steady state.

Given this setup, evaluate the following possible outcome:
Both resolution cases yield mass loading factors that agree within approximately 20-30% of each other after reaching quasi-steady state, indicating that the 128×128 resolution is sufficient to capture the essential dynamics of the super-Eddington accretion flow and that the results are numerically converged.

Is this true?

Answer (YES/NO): NO